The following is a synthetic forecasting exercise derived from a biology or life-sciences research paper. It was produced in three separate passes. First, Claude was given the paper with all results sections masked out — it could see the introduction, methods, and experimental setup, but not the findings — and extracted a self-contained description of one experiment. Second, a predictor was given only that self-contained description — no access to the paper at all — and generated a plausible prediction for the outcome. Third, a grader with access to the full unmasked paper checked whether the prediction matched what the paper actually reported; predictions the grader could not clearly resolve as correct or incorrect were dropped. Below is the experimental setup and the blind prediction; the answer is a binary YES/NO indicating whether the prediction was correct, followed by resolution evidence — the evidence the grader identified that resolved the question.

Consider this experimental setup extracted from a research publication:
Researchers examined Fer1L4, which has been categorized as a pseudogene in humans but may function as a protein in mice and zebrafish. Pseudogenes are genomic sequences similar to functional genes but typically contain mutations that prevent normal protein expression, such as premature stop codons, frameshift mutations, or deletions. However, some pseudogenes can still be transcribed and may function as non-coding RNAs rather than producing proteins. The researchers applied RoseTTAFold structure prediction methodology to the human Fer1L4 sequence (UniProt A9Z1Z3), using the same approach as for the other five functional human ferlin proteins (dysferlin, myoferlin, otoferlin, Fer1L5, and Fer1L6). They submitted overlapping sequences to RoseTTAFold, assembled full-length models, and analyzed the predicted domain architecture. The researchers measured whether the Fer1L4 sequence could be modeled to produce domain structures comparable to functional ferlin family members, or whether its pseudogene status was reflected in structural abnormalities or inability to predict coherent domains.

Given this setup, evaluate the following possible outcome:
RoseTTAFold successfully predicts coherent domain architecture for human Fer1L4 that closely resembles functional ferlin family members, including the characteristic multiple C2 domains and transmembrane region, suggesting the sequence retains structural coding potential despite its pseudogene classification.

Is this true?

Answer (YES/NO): YES